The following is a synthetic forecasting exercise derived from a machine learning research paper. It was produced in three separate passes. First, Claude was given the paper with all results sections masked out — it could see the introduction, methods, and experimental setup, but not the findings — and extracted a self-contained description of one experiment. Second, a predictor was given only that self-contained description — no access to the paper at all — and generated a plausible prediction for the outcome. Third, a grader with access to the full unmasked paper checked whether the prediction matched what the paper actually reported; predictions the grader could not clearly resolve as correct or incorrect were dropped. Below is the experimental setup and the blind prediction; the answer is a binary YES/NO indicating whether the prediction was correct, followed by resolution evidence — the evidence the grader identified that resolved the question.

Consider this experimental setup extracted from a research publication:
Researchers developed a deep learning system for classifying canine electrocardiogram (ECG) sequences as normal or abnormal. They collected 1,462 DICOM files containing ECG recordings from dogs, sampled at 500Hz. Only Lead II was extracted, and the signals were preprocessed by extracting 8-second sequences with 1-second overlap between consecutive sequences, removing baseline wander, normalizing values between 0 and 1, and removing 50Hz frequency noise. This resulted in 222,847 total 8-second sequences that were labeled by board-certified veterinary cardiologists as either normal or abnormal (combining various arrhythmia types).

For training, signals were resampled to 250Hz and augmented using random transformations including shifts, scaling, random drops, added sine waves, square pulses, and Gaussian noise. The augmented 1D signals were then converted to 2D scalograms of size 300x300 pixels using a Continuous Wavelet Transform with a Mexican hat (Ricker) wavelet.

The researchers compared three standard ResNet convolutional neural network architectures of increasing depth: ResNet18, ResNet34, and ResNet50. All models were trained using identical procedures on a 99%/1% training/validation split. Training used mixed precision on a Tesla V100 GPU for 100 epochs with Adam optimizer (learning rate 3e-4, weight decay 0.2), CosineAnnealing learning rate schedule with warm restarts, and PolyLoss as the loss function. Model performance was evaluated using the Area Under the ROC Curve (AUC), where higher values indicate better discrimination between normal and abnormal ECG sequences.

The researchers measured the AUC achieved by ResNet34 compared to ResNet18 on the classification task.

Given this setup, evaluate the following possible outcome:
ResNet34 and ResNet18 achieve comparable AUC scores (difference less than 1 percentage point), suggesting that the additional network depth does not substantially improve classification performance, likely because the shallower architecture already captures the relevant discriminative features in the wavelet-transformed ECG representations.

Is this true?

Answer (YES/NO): NO